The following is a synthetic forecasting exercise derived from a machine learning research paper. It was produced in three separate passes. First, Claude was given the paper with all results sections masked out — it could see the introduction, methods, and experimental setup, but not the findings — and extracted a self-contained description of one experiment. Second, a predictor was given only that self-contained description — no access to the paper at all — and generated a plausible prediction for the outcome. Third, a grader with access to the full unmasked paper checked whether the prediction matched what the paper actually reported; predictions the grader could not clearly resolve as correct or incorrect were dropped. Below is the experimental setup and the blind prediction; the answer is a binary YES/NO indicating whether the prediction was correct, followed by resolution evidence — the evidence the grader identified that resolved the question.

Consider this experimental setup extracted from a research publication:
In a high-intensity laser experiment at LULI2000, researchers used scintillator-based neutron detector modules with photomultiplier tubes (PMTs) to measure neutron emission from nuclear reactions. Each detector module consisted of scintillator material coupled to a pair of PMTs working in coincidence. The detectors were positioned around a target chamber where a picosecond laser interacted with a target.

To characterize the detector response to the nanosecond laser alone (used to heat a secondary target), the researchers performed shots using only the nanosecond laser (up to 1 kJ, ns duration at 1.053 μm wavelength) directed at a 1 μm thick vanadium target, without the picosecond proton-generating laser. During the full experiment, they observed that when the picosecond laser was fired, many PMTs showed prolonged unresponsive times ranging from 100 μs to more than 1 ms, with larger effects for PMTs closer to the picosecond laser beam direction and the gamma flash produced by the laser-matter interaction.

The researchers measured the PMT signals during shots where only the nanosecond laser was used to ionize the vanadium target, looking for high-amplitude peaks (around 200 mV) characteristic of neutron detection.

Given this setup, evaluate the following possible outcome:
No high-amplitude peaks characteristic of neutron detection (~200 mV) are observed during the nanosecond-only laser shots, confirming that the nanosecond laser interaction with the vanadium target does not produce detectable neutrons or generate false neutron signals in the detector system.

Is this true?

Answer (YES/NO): YES